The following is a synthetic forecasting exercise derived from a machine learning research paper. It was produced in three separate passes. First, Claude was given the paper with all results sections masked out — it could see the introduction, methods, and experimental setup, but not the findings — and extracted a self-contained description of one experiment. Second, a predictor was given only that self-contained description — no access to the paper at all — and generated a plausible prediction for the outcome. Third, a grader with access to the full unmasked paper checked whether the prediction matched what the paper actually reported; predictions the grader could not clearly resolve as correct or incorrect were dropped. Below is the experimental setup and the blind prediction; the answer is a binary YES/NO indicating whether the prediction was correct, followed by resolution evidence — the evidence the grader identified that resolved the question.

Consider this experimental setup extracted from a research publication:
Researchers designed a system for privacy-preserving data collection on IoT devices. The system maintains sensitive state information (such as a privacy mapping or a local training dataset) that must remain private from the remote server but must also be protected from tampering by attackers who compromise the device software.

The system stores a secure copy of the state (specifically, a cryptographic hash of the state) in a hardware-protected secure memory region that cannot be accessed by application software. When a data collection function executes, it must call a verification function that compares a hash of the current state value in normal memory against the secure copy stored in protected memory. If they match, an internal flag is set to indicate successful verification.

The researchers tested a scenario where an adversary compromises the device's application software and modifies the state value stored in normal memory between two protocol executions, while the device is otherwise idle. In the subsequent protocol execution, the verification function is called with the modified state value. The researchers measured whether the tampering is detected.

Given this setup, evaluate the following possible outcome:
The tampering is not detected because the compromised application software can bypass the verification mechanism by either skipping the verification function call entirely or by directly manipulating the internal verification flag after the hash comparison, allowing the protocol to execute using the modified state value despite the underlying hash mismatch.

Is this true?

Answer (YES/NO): NO